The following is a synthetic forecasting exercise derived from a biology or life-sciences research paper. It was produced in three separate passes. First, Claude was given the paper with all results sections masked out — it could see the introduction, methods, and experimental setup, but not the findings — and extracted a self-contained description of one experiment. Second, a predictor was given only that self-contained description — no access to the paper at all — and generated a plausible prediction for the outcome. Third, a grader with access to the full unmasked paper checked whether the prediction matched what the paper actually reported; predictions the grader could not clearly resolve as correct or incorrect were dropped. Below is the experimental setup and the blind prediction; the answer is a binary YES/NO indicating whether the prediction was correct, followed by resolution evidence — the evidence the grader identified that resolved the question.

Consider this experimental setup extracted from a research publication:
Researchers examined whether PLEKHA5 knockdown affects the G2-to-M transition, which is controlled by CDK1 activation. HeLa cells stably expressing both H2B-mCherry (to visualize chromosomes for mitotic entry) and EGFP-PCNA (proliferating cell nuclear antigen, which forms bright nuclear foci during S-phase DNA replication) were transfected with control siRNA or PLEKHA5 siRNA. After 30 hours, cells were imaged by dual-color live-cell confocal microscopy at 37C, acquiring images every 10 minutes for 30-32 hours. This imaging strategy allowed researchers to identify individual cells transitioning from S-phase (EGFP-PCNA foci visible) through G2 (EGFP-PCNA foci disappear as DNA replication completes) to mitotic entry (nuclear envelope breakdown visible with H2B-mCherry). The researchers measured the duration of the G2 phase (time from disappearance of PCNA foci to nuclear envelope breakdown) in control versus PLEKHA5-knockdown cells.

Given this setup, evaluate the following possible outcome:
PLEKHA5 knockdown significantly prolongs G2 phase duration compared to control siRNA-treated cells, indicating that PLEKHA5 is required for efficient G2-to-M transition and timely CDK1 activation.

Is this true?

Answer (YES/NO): NO